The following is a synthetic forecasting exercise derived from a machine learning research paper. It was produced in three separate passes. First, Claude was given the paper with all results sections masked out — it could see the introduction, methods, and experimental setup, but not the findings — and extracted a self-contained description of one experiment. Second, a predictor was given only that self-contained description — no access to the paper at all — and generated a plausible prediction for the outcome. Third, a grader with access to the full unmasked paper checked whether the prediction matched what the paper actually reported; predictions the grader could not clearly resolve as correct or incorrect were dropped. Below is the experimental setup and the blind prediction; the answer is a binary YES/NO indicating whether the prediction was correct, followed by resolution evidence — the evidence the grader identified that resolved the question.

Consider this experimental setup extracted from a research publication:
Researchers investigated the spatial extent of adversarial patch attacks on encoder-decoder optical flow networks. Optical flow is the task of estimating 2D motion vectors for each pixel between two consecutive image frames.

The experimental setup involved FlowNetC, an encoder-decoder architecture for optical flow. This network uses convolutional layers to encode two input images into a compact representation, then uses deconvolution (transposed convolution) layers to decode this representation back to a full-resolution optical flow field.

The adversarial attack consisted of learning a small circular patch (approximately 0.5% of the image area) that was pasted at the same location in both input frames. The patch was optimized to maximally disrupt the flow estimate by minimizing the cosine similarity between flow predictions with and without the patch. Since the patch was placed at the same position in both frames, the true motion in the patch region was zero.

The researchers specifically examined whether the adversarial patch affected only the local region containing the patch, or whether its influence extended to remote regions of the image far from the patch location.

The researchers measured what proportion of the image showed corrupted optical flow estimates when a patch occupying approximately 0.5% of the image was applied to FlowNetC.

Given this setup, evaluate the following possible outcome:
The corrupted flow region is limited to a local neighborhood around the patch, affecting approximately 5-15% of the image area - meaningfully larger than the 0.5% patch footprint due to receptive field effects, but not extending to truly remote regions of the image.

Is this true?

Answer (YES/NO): NO